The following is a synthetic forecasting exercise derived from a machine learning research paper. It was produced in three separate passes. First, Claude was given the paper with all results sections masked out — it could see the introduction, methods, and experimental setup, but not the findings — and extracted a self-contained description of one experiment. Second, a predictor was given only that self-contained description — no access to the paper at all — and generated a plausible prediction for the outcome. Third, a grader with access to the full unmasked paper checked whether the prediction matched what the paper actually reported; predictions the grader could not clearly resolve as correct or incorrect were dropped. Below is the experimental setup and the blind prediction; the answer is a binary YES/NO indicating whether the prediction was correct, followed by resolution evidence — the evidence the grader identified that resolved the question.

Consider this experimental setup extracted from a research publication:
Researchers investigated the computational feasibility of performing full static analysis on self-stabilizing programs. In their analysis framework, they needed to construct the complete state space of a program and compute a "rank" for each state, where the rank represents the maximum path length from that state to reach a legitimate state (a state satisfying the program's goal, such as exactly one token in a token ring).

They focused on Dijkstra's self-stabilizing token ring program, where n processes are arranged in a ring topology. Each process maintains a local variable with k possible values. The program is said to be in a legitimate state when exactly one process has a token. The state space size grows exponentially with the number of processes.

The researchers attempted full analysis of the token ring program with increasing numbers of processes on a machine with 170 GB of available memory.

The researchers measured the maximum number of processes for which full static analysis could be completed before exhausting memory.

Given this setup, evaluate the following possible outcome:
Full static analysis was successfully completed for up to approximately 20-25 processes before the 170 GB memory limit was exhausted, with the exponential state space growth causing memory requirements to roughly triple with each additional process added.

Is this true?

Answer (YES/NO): NO